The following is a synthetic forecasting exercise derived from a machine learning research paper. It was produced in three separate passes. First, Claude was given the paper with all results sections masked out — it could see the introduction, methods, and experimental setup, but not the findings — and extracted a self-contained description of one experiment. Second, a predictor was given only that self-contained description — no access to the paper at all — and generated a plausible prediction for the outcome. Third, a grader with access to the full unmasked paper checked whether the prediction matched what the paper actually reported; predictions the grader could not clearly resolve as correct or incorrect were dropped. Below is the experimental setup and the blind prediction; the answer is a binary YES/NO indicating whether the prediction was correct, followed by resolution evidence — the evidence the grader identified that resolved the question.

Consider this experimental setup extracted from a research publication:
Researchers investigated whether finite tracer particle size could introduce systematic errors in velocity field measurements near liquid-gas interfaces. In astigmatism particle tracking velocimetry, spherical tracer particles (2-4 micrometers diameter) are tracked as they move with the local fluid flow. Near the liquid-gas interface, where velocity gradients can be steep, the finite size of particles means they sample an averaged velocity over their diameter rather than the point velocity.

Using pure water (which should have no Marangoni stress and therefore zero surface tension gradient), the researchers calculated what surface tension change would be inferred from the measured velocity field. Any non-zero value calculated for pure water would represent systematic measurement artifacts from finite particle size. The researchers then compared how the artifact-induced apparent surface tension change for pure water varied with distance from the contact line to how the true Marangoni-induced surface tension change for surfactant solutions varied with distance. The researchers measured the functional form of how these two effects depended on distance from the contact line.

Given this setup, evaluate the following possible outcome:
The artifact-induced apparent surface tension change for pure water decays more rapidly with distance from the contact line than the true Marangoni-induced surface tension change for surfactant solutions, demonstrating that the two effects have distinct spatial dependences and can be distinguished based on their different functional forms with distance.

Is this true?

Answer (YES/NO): YES